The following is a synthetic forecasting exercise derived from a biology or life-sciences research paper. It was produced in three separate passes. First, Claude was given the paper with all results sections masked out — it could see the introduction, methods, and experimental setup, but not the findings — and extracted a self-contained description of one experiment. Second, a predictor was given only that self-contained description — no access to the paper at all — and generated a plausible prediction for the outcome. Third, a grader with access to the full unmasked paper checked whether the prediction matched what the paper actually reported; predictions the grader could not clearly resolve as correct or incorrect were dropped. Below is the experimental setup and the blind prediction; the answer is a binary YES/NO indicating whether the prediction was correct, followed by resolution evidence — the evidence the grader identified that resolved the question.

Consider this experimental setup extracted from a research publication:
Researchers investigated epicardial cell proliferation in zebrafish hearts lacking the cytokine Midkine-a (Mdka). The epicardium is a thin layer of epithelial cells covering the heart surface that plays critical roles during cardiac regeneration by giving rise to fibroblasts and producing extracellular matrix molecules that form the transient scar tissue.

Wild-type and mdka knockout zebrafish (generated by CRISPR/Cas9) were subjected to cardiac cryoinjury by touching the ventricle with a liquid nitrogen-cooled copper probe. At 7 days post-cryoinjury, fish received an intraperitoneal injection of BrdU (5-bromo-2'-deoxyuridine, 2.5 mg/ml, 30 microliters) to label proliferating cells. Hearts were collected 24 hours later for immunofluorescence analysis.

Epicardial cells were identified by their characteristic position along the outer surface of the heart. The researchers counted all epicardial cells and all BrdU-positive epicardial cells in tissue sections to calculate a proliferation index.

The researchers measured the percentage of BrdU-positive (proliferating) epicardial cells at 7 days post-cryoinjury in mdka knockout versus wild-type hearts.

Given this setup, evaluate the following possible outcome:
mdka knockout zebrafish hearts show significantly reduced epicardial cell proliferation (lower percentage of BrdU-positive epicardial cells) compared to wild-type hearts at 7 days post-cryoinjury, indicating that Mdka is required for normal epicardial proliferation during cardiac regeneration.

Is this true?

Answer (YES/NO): NO